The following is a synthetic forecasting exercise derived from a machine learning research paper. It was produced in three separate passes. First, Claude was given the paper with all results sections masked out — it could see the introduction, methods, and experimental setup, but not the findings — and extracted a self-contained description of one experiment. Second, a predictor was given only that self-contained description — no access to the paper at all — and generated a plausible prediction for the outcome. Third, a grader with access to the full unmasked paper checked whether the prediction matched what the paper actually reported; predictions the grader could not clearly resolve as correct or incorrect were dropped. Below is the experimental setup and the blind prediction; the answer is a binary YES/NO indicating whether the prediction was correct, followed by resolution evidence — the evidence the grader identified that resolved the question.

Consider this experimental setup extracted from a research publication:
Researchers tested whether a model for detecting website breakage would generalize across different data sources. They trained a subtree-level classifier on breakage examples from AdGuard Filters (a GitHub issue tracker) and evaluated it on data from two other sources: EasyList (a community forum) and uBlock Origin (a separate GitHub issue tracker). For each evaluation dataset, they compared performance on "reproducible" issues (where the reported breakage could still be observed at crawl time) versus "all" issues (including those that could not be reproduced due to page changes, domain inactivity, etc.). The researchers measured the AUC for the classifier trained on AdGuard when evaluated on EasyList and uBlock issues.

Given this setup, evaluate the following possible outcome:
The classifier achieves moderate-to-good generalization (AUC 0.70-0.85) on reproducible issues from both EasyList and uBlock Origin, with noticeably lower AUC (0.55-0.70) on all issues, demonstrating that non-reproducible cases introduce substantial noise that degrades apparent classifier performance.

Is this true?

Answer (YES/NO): NO